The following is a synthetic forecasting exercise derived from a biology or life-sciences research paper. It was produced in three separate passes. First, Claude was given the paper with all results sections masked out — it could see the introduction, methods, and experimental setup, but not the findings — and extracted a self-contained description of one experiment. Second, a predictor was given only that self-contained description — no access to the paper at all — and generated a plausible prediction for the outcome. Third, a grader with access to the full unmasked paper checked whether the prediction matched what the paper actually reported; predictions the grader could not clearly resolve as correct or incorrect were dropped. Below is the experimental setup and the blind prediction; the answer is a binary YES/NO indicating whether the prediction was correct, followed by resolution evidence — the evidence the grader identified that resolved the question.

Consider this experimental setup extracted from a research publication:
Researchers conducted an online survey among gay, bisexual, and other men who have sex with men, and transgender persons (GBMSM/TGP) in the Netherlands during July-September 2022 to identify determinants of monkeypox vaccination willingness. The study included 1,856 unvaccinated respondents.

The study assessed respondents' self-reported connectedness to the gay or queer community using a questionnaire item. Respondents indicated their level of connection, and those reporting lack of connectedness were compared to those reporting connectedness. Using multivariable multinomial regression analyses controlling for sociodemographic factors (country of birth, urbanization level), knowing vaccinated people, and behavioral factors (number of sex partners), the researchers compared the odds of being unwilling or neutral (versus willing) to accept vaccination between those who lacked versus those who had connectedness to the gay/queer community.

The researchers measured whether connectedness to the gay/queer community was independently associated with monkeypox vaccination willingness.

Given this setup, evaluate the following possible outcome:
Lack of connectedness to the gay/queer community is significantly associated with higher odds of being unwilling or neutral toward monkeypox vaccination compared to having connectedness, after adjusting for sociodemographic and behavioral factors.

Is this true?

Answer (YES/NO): YES